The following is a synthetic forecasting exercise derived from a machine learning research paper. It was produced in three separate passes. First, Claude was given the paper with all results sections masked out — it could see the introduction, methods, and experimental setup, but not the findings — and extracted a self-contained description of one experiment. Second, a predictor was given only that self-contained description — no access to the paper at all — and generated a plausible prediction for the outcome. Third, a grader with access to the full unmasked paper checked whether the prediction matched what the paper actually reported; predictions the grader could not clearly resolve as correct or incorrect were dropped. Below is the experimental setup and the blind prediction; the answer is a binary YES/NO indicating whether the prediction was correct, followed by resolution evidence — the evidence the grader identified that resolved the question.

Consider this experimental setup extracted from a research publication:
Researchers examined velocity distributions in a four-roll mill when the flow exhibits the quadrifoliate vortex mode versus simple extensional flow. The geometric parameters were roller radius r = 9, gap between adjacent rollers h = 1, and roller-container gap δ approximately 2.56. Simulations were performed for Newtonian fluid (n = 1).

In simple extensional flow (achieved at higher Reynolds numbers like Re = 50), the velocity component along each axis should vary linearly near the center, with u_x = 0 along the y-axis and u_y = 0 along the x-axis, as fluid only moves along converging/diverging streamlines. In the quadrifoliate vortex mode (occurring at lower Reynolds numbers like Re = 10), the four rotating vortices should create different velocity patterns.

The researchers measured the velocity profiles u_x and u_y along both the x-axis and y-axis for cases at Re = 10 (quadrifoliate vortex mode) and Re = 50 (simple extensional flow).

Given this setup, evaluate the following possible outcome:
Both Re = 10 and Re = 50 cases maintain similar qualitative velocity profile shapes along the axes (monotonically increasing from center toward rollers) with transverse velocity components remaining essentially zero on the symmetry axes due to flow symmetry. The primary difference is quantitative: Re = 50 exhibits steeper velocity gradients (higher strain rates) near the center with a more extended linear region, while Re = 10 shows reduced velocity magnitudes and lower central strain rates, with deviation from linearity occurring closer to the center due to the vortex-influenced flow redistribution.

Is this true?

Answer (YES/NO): NO